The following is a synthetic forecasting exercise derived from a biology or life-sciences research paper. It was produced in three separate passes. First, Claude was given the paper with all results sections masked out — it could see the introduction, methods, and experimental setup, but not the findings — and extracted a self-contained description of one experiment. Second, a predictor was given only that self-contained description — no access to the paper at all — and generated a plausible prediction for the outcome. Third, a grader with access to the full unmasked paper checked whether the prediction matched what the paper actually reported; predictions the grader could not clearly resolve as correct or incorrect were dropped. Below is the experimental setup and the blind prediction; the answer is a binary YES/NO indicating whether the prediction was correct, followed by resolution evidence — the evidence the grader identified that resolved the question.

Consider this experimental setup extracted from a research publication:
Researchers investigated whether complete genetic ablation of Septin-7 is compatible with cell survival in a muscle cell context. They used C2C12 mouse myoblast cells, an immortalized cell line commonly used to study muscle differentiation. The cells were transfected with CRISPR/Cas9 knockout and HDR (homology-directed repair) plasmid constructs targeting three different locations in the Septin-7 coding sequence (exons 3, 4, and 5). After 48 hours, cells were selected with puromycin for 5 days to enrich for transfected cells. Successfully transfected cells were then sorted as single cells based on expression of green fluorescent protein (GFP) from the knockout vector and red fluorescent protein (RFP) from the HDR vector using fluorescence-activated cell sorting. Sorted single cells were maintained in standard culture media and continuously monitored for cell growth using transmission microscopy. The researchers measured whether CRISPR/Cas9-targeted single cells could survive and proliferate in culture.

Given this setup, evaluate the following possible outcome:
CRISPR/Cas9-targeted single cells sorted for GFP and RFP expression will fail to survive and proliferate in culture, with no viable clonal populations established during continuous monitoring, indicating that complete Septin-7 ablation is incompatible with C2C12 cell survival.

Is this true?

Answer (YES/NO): YES